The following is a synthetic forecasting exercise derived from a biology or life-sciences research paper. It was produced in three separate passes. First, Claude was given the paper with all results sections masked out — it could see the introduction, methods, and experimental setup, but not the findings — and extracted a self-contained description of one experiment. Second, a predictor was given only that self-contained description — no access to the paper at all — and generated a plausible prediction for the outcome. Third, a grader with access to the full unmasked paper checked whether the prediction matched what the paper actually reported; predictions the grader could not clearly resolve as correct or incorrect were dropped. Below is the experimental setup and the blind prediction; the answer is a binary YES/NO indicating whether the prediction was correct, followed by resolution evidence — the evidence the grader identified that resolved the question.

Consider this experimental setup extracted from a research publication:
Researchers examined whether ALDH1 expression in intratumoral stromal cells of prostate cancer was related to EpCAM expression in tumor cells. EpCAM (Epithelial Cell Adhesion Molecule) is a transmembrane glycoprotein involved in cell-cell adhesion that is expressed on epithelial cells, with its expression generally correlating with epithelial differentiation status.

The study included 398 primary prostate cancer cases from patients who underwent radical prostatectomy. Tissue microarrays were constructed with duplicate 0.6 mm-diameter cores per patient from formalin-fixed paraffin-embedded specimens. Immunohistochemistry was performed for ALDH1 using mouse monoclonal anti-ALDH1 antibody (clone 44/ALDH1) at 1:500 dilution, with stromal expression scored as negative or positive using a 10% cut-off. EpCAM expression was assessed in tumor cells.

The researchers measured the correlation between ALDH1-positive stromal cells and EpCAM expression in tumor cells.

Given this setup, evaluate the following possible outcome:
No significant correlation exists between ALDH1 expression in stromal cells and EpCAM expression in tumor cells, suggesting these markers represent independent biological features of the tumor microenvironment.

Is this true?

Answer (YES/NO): NO